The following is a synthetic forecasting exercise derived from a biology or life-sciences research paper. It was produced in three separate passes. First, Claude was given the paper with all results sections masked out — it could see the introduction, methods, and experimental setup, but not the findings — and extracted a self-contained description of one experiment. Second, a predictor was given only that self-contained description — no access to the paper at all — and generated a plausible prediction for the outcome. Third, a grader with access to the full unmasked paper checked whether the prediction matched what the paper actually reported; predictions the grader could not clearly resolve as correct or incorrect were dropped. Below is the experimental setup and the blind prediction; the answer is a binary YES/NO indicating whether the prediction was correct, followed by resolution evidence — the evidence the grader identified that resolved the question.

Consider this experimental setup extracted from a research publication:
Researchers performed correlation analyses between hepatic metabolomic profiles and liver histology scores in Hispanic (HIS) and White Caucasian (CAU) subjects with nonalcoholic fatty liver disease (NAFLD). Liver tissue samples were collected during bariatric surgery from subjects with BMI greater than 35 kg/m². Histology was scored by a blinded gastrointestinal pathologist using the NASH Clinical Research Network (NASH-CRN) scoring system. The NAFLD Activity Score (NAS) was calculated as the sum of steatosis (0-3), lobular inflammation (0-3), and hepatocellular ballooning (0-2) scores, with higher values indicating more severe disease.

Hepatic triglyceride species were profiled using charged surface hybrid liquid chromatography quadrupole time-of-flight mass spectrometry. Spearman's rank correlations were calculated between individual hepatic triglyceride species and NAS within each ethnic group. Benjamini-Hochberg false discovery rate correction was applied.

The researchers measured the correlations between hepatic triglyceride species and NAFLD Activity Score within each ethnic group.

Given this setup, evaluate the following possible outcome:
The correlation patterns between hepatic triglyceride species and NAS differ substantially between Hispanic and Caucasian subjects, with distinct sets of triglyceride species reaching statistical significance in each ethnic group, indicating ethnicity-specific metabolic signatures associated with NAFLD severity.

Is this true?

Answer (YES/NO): YES